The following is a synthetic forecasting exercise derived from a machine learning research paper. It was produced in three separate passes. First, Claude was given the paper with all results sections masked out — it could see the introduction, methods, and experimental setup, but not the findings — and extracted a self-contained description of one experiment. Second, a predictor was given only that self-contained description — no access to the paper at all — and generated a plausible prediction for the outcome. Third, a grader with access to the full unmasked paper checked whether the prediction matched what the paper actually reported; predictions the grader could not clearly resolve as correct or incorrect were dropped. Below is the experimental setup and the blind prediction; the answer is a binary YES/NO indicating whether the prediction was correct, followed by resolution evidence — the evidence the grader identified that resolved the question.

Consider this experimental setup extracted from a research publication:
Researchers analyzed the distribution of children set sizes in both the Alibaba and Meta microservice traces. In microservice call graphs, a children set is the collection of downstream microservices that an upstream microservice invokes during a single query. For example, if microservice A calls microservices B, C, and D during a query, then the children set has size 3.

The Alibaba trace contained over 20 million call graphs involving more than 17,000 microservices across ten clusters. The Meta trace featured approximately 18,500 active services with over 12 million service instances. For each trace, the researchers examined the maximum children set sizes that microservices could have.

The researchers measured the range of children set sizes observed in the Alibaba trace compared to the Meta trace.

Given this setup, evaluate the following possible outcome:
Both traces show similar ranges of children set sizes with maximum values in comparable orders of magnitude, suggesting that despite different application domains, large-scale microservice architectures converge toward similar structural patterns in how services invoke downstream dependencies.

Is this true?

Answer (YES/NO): NO